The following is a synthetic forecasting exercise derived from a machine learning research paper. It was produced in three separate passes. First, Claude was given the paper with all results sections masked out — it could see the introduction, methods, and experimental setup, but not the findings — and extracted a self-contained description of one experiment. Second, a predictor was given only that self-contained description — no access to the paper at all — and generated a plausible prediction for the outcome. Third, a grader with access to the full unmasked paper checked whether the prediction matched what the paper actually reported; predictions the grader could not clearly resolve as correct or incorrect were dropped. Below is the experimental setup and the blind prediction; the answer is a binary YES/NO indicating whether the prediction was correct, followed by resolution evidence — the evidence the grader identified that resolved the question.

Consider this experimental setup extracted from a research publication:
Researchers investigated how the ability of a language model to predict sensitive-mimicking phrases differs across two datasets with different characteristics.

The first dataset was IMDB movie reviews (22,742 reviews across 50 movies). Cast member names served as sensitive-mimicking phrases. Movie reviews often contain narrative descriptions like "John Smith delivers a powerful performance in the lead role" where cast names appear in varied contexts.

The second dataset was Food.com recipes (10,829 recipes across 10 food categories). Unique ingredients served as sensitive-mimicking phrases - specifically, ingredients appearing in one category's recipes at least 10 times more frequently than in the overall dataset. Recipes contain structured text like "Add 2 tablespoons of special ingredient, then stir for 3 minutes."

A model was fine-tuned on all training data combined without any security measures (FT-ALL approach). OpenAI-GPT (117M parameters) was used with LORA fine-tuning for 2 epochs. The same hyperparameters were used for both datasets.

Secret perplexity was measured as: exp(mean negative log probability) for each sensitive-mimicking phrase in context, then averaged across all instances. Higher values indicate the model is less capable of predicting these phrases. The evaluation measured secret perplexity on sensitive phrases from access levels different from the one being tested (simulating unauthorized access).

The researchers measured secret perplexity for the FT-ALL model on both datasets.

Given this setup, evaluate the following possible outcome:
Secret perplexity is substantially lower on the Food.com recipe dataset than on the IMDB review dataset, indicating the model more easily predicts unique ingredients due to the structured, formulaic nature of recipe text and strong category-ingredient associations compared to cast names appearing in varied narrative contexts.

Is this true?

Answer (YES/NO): YES